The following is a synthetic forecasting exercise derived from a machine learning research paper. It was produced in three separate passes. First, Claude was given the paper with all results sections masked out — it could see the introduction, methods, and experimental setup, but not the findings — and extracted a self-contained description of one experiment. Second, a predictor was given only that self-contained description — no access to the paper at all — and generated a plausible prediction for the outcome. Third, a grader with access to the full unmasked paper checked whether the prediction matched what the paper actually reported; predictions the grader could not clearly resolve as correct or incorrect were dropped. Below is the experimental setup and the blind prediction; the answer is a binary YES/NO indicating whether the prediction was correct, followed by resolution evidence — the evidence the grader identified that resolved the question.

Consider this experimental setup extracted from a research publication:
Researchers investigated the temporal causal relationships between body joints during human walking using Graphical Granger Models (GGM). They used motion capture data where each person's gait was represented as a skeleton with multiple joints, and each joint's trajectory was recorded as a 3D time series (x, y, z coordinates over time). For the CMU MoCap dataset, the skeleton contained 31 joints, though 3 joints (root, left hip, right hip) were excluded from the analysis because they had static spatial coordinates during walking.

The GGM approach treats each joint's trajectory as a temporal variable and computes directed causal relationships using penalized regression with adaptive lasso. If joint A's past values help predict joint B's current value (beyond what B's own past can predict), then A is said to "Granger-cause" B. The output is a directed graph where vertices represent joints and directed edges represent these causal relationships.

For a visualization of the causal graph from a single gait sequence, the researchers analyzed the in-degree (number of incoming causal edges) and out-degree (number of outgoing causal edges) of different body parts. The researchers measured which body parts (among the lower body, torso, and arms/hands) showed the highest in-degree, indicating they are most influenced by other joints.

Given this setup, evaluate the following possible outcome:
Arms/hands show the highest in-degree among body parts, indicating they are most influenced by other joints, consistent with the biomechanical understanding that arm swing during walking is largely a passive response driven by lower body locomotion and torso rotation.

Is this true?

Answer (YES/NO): YES